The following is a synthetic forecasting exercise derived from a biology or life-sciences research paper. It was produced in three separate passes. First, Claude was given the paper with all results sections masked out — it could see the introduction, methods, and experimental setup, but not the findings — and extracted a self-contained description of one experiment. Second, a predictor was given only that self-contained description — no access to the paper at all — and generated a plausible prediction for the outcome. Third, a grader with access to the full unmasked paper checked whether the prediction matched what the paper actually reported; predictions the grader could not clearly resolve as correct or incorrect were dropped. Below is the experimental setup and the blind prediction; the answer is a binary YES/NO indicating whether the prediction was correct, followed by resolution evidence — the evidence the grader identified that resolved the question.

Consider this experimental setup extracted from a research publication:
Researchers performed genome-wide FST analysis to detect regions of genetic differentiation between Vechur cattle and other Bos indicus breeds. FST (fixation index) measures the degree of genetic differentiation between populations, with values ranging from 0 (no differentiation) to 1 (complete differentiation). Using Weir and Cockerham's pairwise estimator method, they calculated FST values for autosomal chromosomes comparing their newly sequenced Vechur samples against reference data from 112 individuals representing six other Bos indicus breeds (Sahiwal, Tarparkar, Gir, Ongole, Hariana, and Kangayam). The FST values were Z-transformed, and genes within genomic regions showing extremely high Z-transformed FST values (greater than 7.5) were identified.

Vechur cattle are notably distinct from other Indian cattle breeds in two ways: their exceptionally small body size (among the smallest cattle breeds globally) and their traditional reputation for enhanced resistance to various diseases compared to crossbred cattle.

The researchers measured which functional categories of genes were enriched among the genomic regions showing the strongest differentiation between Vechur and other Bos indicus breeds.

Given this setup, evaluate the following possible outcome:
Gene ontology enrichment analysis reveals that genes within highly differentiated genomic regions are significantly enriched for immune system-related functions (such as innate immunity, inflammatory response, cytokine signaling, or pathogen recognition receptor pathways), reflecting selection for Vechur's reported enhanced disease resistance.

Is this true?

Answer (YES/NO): NO